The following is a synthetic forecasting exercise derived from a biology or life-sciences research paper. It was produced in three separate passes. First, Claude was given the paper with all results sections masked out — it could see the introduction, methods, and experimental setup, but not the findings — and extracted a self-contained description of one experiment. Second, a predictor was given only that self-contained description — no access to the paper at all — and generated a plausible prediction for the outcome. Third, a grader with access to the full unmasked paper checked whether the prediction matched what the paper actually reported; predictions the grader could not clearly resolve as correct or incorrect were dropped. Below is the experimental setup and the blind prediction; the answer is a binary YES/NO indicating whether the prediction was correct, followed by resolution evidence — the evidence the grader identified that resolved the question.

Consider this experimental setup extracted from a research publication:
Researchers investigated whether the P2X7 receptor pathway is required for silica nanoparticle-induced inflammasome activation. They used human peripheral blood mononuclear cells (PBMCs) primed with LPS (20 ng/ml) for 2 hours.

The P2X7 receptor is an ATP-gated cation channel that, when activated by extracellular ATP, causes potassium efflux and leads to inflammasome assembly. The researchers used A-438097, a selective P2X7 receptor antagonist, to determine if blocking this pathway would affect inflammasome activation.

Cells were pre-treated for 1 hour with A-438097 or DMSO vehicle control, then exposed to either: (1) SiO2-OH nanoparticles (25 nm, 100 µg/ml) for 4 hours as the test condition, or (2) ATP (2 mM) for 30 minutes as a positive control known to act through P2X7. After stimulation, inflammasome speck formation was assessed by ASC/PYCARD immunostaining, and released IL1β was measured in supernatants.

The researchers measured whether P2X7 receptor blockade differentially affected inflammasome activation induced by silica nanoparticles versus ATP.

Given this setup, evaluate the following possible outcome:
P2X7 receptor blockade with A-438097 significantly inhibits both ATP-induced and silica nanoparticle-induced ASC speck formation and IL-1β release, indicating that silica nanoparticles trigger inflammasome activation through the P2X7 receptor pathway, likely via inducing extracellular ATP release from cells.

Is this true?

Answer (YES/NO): NO